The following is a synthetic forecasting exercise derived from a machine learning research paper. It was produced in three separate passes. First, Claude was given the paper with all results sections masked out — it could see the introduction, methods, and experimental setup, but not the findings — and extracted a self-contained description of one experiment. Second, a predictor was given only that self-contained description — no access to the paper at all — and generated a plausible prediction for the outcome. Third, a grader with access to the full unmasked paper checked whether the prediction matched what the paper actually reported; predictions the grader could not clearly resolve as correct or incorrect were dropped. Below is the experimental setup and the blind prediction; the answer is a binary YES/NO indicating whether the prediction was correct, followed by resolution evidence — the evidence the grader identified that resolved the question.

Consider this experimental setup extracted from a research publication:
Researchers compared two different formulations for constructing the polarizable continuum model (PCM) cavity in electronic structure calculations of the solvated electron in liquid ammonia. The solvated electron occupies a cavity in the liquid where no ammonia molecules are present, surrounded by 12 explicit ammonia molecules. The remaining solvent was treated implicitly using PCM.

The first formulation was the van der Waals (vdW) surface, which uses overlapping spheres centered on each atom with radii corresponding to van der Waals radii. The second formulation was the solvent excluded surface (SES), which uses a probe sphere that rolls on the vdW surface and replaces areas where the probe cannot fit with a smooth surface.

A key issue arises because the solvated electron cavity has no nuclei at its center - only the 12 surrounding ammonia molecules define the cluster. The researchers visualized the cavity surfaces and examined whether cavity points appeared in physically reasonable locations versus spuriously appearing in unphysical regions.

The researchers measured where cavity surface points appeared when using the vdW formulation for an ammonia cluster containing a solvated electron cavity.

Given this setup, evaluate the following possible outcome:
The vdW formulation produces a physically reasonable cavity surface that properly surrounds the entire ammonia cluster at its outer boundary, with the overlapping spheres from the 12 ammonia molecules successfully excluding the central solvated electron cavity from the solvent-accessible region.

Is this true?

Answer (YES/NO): NO